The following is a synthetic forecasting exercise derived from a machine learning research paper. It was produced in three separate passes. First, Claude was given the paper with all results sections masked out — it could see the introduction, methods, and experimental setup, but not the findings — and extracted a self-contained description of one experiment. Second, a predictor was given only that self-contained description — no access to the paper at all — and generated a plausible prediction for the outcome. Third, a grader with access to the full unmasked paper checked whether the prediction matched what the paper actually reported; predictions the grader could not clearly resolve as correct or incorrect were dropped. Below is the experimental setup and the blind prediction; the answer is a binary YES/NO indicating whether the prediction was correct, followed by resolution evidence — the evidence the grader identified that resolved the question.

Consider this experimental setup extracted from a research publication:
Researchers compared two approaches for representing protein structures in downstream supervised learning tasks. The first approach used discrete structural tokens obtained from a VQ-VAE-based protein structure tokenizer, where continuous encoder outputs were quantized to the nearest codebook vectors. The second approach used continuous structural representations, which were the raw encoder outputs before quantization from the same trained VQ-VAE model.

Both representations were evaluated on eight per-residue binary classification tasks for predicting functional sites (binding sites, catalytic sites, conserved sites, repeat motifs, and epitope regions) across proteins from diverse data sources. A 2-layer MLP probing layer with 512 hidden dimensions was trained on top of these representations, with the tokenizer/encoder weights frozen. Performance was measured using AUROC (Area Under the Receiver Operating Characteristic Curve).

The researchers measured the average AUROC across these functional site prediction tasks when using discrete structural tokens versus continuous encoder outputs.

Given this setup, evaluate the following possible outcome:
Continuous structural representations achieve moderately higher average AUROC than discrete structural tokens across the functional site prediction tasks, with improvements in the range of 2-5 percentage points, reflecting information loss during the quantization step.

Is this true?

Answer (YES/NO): NO